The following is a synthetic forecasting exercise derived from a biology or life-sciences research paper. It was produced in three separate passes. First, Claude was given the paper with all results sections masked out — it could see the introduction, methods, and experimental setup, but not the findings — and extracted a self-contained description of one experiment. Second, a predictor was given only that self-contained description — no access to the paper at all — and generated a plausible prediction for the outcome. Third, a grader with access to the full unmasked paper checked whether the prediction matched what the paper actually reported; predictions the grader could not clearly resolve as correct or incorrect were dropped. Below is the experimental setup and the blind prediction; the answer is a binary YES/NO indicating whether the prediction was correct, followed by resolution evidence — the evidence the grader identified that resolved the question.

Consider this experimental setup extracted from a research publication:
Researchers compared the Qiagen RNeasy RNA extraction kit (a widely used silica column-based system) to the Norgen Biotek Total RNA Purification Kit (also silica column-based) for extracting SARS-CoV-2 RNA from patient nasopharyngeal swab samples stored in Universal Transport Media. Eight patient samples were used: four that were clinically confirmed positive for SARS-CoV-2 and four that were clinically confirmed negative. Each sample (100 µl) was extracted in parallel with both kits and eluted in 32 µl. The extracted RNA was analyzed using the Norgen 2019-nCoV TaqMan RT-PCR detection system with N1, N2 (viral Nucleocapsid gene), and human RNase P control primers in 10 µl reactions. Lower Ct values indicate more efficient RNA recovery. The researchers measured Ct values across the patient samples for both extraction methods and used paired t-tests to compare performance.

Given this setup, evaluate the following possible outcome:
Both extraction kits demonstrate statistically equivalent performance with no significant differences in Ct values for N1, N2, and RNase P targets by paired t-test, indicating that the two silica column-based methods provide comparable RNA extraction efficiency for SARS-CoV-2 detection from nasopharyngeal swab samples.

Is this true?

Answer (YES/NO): YES